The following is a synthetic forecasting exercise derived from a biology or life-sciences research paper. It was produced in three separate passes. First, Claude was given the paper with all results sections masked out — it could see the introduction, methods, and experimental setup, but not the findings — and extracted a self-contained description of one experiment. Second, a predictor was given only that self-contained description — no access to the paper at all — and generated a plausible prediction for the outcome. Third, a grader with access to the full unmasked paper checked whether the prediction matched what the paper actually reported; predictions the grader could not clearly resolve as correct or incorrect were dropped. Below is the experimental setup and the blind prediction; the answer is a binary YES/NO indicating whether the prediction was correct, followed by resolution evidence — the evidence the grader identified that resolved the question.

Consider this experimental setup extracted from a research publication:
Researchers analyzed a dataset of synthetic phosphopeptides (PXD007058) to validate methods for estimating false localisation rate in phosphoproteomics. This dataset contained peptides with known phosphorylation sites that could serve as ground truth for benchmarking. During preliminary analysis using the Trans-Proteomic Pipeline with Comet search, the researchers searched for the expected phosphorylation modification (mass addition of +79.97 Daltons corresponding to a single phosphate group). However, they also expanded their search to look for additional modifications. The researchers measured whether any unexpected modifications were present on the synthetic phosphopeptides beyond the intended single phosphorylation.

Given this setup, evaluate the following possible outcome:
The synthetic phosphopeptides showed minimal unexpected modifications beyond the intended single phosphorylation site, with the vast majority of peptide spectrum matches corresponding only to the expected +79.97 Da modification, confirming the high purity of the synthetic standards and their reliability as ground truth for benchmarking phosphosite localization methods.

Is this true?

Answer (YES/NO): NO